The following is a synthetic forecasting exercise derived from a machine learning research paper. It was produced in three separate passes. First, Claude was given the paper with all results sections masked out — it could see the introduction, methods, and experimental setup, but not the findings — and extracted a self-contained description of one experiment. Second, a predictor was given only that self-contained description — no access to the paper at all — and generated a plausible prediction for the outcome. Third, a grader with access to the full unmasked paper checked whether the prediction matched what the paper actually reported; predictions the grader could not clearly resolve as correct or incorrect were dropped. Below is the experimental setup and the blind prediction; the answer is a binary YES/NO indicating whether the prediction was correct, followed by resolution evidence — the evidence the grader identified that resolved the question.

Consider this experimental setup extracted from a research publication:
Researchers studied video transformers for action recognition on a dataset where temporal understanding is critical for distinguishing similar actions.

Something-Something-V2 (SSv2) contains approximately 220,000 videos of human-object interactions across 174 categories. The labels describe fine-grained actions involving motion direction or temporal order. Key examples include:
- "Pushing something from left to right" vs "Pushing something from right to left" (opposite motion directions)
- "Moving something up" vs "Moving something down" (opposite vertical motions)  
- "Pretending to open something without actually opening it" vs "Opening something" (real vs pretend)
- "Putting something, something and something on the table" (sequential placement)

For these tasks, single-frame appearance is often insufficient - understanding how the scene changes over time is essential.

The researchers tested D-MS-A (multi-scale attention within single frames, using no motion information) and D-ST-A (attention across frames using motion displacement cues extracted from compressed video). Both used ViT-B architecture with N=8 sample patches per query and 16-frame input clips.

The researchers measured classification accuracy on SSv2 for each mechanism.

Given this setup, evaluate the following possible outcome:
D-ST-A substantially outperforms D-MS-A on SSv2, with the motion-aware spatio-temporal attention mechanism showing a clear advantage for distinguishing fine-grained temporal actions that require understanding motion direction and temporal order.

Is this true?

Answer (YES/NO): NO